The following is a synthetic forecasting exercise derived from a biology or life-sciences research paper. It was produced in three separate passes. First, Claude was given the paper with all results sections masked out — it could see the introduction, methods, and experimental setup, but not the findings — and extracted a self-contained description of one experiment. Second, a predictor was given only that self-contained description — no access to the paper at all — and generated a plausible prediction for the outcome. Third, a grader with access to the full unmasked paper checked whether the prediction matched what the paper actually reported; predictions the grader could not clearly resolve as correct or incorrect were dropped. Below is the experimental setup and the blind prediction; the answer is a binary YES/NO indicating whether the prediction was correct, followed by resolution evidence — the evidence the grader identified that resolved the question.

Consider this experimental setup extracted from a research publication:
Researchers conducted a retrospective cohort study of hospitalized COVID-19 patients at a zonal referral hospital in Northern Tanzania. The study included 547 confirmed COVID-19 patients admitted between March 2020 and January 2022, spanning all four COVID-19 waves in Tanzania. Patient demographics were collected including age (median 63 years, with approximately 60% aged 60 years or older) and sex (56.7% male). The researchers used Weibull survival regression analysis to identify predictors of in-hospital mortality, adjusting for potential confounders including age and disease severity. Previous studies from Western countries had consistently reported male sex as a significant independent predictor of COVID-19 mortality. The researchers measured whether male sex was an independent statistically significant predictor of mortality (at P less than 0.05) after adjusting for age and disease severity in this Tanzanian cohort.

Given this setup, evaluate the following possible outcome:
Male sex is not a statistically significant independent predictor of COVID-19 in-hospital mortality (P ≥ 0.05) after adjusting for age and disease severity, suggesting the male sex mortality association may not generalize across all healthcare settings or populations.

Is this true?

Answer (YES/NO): YES